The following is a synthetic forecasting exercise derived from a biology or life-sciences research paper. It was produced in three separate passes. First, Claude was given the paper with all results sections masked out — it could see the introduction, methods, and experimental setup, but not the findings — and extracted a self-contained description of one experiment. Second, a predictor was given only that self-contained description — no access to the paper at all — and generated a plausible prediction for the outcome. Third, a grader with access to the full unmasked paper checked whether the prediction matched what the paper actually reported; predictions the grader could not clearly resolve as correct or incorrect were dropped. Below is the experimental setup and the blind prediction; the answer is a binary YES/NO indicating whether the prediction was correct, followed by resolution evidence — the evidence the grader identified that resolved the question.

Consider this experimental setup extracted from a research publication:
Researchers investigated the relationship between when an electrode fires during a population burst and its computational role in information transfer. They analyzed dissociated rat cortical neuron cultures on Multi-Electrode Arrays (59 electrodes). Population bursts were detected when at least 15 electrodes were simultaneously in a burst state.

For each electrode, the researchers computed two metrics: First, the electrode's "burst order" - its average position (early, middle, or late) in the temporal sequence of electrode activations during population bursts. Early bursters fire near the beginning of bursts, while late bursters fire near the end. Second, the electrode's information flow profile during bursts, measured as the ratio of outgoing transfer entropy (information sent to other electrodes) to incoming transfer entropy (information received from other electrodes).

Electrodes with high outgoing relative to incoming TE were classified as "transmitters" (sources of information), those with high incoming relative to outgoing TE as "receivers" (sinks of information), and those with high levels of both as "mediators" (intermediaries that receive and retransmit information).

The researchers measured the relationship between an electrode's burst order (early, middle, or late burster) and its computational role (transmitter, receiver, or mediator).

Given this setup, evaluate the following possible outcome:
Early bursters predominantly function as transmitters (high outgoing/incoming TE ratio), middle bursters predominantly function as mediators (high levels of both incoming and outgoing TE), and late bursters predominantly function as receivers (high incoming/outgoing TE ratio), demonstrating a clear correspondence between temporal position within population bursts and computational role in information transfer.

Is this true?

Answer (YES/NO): YES